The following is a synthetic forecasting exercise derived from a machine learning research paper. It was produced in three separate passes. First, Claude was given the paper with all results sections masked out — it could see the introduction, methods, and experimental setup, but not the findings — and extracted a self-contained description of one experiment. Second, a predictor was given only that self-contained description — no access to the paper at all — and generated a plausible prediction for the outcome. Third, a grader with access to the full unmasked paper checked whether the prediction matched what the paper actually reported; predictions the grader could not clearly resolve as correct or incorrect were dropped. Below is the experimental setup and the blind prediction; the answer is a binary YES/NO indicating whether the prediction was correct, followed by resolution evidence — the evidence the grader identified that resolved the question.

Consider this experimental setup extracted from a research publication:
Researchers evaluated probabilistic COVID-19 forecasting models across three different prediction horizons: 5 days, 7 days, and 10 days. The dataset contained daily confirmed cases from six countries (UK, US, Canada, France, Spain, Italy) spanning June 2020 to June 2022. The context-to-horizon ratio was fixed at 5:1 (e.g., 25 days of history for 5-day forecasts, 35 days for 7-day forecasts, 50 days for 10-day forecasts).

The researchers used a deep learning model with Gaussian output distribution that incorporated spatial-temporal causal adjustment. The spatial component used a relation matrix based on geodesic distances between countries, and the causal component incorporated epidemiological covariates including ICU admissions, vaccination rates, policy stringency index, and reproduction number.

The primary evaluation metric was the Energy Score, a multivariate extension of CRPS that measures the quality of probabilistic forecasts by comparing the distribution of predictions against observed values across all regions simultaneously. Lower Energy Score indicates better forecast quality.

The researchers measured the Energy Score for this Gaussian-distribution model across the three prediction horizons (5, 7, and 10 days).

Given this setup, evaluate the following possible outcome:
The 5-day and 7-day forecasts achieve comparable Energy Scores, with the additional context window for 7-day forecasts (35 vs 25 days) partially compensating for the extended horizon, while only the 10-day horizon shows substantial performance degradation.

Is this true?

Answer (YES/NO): NO